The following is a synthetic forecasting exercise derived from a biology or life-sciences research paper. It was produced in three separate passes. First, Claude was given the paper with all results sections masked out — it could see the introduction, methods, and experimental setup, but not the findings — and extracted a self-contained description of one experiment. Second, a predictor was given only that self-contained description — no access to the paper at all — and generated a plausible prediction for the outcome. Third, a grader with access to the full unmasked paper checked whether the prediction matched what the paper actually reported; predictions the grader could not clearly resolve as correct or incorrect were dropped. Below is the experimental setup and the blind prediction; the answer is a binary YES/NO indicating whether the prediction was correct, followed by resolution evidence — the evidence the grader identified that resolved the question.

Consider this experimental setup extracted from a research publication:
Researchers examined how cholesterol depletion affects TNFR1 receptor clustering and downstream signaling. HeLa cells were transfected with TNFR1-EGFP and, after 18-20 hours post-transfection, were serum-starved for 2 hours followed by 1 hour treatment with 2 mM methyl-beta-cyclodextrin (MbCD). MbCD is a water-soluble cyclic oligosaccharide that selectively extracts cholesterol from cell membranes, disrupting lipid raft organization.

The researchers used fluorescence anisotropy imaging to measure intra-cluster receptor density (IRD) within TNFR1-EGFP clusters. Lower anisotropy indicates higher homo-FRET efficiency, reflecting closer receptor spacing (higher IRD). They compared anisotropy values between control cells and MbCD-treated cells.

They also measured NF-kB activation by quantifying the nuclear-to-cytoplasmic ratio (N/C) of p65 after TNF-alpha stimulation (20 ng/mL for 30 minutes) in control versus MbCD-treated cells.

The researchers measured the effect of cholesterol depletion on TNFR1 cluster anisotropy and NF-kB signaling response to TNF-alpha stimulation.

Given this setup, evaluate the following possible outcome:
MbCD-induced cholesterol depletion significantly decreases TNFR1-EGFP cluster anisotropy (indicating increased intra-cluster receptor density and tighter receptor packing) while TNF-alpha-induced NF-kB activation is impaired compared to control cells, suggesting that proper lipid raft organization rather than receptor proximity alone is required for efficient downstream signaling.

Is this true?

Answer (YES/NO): NO